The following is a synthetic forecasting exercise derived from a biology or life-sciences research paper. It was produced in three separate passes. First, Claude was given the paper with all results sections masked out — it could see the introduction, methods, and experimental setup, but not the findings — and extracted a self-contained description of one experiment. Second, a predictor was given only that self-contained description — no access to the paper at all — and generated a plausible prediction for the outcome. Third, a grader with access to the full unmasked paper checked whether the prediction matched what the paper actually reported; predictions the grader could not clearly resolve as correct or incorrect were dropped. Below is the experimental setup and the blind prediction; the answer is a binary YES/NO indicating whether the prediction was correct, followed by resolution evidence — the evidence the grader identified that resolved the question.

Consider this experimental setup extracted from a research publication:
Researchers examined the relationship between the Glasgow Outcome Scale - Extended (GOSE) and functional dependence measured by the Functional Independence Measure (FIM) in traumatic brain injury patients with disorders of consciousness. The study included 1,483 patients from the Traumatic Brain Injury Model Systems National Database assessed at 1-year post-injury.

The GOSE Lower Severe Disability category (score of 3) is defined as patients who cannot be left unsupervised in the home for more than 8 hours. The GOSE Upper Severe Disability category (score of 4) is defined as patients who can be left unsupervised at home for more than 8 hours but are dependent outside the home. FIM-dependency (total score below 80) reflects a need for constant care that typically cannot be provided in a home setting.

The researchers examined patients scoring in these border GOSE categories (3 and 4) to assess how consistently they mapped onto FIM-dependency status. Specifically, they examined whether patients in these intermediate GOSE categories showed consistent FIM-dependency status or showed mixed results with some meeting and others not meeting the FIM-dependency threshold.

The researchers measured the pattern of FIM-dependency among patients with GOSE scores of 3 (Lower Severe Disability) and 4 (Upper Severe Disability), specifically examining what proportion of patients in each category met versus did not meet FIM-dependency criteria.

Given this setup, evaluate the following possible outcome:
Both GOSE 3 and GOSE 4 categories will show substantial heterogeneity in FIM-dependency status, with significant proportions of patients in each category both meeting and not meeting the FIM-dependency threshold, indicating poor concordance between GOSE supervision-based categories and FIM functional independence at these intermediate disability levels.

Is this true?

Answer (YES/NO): YES